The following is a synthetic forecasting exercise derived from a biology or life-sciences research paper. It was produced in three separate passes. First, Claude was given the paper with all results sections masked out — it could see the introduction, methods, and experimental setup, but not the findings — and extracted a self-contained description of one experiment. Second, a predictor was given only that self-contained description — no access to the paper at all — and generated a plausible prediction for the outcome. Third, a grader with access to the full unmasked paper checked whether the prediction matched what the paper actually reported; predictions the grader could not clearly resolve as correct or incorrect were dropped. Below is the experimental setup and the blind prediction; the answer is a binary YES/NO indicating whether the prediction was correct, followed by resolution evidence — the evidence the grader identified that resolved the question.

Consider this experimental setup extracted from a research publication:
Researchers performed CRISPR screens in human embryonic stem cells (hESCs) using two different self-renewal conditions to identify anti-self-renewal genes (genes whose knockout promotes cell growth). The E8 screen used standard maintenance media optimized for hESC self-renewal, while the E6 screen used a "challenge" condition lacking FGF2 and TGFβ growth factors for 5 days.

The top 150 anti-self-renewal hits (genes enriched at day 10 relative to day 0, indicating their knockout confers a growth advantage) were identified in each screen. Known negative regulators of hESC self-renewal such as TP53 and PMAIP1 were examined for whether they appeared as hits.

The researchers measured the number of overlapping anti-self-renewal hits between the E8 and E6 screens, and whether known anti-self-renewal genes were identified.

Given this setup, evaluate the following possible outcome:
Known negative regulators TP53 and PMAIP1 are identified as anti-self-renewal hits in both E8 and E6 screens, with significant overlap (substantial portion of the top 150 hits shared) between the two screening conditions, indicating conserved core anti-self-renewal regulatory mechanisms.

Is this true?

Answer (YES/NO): NO